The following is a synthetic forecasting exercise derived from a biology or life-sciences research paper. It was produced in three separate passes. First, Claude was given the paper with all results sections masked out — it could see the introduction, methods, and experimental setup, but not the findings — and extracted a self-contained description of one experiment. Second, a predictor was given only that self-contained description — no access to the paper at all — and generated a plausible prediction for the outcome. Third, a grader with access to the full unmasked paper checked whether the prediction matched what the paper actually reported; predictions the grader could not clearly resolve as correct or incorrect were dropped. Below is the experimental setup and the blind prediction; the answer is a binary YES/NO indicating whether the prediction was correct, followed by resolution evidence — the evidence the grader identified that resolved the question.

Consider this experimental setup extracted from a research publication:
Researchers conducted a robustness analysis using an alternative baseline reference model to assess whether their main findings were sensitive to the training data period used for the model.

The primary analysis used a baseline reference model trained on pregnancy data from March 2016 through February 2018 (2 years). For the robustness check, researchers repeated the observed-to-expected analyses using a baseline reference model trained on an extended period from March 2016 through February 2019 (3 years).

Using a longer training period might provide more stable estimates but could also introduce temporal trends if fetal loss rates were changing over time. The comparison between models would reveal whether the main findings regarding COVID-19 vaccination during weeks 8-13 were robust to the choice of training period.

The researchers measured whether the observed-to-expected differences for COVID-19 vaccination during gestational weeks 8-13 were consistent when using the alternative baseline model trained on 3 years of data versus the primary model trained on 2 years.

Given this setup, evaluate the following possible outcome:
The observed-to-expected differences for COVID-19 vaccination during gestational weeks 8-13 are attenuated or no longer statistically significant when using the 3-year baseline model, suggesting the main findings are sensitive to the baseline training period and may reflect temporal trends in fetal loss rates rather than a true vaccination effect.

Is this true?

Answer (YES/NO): NO